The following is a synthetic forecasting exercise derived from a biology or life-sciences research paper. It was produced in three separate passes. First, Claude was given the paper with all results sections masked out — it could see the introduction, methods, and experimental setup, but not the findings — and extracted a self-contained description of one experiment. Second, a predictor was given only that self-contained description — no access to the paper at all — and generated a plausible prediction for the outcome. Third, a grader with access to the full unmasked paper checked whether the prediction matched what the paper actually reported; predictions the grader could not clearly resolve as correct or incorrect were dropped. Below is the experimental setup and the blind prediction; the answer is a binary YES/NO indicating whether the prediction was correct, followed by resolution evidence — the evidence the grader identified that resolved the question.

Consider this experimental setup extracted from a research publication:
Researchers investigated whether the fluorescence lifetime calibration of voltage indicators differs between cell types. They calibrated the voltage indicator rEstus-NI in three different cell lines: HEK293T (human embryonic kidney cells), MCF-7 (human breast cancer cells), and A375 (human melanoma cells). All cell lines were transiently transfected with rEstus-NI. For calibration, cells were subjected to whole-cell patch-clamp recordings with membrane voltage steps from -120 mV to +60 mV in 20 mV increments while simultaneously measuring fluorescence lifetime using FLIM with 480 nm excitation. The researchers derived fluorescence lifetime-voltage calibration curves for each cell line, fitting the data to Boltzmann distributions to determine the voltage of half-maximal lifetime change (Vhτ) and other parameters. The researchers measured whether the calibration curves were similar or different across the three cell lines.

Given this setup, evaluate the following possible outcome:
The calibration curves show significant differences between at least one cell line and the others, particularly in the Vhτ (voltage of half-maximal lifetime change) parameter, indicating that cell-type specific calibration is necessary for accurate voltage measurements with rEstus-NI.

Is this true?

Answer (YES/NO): NO